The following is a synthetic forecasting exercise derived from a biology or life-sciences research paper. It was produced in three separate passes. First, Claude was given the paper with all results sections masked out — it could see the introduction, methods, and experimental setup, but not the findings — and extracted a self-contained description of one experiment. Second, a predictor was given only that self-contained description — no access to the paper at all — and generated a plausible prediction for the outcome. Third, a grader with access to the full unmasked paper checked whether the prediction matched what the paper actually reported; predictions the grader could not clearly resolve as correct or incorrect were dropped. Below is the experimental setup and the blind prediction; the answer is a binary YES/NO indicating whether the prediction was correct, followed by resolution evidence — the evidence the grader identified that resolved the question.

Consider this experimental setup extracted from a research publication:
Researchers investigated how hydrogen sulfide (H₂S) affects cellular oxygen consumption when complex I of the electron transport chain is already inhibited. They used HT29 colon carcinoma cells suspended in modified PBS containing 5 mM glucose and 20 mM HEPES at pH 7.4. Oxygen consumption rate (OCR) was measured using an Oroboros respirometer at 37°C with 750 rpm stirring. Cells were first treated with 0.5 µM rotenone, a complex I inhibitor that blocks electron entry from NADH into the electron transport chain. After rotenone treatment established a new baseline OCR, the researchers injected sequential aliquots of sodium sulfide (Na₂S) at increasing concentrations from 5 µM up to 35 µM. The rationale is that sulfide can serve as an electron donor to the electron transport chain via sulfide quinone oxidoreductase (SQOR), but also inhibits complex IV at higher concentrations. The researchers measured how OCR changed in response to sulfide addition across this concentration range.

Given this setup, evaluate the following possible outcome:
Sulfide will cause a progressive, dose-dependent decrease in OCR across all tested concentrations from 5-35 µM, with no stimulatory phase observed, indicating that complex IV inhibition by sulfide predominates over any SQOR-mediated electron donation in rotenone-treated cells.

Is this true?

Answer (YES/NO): NO